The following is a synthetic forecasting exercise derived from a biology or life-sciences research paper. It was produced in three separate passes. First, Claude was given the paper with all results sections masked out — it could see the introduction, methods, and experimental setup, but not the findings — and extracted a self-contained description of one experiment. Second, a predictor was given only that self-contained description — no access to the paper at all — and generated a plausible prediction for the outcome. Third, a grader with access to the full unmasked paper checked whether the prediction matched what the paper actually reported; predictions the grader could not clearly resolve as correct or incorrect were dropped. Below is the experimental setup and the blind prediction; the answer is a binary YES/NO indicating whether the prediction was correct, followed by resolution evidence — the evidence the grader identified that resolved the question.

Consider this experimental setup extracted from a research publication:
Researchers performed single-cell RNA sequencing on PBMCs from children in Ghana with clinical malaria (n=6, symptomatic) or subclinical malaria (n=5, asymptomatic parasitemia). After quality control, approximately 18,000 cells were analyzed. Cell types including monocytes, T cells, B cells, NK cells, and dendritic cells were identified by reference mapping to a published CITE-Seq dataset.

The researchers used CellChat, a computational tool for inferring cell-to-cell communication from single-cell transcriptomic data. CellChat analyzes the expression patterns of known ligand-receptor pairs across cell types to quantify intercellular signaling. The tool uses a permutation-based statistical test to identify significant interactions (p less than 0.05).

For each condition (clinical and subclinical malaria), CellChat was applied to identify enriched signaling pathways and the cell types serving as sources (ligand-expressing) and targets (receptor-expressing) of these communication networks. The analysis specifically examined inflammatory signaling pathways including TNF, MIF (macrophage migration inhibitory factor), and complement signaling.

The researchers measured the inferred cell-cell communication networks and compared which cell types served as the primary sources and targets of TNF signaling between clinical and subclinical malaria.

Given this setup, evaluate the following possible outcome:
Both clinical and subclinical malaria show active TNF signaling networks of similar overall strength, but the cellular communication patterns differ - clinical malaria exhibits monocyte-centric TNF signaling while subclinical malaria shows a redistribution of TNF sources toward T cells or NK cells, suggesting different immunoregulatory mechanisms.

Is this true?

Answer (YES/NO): NO